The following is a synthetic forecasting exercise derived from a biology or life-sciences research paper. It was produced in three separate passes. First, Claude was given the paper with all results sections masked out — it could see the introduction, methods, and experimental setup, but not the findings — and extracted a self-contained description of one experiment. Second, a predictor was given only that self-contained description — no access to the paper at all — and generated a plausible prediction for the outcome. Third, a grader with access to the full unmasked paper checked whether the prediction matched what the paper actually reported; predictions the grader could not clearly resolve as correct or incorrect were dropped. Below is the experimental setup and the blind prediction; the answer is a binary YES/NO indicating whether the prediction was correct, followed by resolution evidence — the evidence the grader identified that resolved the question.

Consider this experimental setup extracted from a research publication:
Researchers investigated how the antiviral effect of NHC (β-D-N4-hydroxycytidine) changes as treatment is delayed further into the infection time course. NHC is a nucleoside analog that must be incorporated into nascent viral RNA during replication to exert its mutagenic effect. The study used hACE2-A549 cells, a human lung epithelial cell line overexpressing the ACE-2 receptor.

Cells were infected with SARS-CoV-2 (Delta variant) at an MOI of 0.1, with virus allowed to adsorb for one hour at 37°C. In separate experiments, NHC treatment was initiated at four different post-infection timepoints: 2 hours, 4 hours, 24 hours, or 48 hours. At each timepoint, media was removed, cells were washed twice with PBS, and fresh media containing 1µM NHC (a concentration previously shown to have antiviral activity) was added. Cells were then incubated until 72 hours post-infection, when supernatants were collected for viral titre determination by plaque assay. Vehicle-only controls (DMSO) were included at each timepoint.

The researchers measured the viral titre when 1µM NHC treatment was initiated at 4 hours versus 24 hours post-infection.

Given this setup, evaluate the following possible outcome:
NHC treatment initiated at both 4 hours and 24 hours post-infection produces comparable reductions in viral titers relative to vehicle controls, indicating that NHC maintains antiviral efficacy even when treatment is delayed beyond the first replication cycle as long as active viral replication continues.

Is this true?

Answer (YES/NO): YES